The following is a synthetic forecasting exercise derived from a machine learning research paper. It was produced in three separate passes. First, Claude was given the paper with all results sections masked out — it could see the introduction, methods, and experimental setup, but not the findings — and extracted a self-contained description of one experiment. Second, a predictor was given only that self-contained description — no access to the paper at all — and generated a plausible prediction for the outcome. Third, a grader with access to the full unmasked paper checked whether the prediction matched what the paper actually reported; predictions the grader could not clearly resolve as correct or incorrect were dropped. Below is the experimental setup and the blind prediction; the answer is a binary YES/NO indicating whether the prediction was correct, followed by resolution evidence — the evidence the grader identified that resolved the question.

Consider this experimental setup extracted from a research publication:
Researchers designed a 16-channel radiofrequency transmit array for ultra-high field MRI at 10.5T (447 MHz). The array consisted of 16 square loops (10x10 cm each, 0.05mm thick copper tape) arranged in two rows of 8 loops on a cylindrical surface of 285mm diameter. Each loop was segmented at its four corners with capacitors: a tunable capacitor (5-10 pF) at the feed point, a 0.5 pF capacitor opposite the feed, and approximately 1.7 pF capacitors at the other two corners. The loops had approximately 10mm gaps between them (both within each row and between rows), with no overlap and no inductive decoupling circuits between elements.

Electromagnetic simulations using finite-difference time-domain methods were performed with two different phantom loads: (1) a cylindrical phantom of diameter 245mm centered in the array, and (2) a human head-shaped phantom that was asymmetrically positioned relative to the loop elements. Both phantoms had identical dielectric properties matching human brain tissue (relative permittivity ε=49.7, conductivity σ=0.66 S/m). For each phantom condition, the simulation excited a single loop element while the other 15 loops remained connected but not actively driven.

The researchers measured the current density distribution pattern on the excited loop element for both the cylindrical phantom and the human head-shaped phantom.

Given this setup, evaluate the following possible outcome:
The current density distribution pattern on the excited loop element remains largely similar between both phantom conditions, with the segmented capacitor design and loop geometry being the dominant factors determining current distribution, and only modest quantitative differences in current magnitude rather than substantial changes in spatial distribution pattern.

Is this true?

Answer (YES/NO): YES